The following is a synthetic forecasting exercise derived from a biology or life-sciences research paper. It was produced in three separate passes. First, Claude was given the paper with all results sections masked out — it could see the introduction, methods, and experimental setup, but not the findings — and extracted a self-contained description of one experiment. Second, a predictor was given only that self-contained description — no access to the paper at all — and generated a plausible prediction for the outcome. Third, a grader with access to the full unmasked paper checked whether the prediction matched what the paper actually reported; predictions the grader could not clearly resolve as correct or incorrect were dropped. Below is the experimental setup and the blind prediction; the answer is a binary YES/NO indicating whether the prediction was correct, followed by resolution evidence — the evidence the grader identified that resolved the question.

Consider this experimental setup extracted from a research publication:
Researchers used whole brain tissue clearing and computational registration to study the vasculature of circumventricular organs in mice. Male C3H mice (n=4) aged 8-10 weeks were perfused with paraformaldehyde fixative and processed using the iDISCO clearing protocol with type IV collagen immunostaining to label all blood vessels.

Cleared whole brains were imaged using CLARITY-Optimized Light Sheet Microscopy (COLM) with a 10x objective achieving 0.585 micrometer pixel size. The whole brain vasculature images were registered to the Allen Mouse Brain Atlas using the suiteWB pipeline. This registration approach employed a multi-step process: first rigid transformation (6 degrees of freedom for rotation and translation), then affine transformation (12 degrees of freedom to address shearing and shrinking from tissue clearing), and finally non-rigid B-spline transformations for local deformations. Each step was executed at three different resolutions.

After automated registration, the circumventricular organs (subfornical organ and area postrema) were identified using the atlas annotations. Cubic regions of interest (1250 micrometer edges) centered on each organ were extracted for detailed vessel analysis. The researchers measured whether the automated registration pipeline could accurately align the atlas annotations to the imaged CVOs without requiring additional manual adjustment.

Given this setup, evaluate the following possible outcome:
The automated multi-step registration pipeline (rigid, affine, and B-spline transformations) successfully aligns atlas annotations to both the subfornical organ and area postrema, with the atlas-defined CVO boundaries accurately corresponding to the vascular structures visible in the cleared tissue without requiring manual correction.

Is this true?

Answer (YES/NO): NO